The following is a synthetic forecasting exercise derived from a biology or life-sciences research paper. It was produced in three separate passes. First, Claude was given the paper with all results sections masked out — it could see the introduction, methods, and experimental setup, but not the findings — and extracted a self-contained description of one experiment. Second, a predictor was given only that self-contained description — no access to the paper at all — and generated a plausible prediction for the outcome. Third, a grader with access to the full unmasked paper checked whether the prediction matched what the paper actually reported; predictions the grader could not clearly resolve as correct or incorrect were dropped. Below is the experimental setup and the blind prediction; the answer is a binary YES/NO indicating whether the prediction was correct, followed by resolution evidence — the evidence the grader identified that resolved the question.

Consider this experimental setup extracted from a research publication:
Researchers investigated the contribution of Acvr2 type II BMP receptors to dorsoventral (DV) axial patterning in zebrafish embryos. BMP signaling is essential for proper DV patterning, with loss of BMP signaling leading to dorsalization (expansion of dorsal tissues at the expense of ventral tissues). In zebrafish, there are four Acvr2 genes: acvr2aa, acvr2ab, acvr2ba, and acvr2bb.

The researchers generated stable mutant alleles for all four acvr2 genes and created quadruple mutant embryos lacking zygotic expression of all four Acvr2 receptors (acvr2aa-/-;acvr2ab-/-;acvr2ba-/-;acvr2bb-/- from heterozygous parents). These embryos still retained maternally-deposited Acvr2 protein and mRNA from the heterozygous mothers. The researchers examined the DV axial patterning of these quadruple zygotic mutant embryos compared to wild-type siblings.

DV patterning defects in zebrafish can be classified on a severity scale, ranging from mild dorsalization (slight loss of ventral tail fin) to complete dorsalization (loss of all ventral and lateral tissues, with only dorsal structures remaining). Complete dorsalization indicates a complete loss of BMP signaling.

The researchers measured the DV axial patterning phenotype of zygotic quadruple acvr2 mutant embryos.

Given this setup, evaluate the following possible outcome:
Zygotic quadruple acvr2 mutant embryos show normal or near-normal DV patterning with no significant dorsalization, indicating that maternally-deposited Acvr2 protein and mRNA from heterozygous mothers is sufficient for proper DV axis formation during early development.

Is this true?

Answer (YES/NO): NO